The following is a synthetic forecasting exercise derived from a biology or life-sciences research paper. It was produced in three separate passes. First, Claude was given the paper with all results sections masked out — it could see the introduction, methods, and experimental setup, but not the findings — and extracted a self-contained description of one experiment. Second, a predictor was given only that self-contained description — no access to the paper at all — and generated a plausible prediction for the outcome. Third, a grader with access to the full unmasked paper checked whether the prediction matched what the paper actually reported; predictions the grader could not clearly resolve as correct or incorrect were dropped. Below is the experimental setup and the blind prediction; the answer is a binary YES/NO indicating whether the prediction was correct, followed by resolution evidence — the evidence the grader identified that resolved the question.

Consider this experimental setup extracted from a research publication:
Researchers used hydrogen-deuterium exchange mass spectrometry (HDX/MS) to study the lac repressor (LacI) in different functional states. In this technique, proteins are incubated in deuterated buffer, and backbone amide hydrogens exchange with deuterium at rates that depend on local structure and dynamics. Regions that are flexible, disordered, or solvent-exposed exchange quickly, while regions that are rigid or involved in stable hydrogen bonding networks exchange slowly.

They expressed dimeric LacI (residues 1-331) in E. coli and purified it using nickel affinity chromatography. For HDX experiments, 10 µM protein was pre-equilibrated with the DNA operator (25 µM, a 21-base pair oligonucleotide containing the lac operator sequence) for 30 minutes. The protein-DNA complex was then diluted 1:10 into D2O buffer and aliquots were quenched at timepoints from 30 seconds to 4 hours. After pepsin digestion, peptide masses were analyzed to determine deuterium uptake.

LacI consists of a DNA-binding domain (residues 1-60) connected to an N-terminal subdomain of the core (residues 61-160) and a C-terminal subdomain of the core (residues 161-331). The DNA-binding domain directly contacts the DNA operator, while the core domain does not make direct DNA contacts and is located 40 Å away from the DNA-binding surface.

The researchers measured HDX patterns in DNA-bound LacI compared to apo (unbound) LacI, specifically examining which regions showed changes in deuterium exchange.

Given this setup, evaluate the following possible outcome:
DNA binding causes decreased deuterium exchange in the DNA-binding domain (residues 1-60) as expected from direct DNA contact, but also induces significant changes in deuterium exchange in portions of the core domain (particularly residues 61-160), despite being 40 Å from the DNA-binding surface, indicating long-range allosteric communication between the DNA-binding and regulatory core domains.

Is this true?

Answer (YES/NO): YES